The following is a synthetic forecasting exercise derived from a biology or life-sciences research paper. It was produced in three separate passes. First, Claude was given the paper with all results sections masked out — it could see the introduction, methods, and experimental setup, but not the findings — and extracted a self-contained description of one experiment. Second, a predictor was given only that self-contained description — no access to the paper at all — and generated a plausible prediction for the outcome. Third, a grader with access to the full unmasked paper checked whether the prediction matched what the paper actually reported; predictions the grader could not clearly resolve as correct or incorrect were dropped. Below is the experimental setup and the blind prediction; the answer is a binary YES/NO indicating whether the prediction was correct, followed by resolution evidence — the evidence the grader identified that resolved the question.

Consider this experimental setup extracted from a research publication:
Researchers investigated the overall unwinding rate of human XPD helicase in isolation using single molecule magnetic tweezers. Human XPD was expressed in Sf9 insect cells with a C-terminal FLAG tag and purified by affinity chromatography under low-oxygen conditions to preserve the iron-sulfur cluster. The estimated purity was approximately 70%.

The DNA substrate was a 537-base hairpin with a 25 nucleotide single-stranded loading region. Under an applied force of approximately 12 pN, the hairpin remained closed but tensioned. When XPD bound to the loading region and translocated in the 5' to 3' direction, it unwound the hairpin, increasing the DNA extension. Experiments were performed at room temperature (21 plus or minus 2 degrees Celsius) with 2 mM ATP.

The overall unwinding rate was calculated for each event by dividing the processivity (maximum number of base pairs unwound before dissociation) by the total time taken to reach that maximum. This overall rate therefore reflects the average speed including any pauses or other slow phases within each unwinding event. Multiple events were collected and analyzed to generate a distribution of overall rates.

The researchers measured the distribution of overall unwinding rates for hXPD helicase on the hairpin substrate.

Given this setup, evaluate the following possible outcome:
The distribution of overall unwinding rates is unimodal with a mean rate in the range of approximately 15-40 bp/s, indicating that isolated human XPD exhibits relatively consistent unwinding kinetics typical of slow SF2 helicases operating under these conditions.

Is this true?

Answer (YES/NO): NO